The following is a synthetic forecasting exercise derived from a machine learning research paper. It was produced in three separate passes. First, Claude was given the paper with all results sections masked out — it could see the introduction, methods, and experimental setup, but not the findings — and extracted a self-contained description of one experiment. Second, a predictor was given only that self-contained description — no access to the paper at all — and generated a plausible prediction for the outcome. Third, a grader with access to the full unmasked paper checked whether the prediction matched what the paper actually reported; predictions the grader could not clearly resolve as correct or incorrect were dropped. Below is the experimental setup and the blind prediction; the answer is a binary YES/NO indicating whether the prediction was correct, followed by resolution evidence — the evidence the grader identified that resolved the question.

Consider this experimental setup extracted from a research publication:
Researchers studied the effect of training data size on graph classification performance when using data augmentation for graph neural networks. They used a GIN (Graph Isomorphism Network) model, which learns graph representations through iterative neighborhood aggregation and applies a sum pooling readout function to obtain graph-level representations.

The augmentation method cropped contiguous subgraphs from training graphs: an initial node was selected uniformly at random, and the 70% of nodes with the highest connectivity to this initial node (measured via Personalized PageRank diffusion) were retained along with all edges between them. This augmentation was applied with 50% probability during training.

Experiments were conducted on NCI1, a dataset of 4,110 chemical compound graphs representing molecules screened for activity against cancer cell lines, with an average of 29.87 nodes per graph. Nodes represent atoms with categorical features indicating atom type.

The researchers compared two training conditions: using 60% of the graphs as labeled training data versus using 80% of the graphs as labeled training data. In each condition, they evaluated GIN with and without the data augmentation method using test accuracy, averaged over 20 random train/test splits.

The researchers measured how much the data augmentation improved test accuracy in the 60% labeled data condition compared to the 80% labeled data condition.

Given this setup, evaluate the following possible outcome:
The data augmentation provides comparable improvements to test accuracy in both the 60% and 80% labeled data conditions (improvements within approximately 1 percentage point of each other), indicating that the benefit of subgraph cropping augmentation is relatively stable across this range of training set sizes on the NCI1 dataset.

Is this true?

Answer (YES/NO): NO